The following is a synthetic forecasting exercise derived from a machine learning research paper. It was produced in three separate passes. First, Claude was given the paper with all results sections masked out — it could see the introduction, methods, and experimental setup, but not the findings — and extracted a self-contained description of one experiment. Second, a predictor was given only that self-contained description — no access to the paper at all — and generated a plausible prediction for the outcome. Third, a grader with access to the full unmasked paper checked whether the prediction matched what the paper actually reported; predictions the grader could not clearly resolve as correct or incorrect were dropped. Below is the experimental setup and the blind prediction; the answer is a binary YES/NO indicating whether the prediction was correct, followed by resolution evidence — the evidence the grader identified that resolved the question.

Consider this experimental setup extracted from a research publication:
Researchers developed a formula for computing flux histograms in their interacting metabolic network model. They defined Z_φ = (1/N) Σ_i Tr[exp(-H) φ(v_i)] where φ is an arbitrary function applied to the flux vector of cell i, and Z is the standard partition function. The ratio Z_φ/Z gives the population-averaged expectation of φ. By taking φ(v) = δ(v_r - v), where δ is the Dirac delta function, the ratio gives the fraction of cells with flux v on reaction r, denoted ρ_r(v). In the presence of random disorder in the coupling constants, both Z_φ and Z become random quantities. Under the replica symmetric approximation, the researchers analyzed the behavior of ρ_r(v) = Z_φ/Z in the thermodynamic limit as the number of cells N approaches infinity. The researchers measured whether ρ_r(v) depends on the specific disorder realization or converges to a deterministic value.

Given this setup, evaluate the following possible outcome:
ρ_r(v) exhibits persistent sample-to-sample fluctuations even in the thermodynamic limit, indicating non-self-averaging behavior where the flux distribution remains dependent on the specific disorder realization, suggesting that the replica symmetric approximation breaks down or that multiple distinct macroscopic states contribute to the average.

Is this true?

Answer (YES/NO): NO